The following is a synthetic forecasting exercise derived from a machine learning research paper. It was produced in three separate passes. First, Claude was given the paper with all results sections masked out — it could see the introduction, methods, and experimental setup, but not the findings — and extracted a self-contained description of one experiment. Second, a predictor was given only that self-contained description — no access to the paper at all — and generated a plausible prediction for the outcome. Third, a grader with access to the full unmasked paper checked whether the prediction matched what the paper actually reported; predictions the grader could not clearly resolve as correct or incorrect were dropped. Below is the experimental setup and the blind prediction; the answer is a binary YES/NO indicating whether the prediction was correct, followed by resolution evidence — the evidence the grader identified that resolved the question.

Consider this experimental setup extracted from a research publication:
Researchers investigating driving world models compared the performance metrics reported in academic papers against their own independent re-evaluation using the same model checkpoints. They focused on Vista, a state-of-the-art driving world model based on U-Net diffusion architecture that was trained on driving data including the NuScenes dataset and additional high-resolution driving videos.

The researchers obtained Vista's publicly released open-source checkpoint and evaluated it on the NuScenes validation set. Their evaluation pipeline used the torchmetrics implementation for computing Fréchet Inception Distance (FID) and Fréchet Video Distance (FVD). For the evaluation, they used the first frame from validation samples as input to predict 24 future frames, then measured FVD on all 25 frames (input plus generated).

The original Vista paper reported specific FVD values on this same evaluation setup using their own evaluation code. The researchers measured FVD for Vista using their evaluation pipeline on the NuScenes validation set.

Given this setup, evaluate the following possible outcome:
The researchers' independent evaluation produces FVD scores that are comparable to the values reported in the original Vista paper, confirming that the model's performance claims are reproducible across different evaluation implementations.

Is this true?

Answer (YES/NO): NO